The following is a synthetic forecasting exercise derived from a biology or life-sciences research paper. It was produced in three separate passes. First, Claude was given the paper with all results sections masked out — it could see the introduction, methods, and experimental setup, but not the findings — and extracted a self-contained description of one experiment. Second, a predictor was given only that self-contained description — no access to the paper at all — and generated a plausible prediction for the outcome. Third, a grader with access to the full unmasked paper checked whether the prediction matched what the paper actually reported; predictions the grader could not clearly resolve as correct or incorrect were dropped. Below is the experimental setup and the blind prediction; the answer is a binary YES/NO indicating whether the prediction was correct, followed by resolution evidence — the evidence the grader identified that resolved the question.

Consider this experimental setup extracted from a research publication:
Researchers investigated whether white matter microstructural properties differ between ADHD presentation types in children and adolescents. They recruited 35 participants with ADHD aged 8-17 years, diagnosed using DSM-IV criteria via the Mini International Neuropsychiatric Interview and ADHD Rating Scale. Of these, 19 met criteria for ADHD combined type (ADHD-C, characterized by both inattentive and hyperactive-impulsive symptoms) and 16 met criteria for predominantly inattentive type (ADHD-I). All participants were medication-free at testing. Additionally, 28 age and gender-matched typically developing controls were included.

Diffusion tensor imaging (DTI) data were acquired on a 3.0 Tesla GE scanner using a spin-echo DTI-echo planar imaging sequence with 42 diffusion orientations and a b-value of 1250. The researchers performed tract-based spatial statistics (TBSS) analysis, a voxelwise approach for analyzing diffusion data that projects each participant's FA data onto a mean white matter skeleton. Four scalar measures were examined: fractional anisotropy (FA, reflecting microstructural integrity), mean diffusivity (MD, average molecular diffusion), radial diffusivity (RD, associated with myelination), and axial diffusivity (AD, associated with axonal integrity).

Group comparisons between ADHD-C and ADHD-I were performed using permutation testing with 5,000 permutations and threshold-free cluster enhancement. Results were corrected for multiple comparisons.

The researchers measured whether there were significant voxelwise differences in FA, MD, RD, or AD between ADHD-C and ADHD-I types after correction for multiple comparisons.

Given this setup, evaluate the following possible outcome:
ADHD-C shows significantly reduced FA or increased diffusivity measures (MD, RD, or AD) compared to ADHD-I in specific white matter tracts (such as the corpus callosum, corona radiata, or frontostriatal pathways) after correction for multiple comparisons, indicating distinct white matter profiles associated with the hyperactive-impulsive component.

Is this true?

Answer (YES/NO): NO